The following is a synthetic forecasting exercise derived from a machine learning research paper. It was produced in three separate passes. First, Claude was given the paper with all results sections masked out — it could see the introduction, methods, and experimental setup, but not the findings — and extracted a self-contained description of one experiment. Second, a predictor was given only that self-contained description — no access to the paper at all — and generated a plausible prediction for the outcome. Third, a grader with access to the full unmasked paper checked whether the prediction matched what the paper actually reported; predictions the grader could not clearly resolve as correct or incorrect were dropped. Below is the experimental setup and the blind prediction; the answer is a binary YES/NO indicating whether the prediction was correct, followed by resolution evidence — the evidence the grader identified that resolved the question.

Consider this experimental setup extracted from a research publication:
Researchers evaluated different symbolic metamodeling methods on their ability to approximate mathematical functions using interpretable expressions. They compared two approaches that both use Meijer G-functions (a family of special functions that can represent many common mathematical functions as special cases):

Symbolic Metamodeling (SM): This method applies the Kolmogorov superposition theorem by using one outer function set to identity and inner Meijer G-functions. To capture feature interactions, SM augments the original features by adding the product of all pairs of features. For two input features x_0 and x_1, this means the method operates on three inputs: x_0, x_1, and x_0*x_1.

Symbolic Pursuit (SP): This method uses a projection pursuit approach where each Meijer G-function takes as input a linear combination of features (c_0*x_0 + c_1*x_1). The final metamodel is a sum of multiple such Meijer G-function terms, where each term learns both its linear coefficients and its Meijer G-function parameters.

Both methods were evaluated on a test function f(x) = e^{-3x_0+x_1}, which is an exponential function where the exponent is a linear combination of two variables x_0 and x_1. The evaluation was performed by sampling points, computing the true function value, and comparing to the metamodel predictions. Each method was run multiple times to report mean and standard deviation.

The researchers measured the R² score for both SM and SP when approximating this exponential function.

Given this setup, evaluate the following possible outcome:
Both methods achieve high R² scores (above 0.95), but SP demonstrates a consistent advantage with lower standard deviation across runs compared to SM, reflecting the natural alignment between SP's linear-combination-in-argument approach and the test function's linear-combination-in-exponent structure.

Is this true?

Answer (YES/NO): NO